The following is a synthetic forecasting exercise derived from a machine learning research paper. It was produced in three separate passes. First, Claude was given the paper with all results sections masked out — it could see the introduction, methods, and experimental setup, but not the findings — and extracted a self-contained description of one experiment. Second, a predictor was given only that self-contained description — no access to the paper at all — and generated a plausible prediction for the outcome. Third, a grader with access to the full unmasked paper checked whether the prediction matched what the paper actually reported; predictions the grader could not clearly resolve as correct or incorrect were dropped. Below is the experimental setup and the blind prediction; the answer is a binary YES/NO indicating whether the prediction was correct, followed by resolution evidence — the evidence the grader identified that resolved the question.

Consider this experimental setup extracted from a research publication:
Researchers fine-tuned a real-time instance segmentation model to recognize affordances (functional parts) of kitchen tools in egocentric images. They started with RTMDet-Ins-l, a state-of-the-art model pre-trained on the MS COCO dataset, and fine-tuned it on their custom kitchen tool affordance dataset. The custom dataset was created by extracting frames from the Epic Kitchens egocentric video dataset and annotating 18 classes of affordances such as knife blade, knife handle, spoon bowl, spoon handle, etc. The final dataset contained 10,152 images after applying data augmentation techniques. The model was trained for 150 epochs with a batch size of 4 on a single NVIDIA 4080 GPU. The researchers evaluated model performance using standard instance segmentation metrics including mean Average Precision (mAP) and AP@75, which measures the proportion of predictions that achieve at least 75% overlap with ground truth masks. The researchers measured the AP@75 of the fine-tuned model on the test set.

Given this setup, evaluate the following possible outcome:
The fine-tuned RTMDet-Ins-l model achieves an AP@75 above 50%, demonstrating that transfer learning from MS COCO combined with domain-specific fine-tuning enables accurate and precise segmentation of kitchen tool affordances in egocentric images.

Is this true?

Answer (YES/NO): NO